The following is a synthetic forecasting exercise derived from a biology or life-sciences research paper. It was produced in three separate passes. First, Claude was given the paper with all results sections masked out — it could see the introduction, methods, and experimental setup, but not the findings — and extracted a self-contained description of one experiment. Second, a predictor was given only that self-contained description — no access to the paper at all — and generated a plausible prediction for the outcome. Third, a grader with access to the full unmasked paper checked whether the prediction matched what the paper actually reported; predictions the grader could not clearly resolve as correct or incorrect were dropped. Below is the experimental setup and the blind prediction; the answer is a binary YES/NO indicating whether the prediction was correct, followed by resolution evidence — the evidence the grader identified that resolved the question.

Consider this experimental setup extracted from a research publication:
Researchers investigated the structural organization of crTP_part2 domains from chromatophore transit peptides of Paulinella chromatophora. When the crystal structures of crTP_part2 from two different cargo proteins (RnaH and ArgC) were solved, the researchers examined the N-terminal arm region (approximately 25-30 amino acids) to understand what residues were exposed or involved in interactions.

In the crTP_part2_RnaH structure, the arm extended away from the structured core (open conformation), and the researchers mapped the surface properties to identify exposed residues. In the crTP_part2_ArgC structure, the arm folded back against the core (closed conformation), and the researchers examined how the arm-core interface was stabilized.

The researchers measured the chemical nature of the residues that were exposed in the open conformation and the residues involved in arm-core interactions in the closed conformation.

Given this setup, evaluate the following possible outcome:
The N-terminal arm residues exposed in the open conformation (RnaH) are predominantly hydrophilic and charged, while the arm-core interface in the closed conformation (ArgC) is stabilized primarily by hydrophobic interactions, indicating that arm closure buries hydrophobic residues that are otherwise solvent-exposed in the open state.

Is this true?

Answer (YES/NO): NO